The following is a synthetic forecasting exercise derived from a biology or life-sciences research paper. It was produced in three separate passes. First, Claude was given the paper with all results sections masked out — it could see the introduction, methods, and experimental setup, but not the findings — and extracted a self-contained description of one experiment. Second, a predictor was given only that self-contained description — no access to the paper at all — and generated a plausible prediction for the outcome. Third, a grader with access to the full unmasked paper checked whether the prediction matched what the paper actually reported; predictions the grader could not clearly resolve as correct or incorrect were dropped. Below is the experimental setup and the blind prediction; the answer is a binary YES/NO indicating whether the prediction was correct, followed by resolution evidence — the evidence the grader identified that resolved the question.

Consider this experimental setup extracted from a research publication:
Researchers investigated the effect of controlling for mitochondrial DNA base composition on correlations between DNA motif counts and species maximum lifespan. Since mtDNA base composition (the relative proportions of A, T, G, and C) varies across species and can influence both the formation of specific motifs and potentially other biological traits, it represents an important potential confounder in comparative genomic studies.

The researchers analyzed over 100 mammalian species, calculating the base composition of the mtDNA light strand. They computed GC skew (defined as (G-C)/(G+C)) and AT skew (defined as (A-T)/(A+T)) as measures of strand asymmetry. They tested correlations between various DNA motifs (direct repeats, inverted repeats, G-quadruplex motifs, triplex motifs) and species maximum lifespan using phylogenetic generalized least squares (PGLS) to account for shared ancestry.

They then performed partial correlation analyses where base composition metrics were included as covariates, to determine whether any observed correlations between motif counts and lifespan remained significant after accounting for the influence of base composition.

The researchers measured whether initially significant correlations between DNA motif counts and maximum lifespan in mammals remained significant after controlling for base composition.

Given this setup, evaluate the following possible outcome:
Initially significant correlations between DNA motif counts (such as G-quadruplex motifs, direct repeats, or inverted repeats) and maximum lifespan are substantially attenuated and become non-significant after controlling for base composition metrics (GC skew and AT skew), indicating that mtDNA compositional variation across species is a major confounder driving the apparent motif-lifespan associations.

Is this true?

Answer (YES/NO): NO